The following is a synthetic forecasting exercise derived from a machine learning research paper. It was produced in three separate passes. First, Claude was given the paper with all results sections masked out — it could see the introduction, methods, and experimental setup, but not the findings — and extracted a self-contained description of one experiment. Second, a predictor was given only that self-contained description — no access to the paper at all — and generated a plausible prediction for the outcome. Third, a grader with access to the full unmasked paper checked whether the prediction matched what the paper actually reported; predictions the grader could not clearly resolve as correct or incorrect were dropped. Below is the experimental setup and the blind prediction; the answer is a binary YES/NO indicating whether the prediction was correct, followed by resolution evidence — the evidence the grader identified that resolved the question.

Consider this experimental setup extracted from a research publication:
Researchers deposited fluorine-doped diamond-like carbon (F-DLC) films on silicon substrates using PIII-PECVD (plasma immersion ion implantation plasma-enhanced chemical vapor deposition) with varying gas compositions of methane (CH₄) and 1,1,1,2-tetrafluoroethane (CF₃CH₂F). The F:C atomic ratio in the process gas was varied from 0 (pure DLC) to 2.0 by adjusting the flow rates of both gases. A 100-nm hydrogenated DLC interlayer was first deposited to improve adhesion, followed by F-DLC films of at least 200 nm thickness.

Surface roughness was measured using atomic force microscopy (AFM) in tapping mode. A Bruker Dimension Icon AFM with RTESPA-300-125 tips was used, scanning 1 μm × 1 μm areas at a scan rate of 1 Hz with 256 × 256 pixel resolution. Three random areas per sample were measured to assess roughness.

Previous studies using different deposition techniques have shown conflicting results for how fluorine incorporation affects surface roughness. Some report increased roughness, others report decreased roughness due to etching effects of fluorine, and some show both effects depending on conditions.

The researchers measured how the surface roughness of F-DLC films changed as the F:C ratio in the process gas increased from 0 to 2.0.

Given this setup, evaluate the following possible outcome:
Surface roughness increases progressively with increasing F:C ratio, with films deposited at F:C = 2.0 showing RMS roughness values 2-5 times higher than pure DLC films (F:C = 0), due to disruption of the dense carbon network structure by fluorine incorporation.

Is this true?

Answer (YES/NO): NO